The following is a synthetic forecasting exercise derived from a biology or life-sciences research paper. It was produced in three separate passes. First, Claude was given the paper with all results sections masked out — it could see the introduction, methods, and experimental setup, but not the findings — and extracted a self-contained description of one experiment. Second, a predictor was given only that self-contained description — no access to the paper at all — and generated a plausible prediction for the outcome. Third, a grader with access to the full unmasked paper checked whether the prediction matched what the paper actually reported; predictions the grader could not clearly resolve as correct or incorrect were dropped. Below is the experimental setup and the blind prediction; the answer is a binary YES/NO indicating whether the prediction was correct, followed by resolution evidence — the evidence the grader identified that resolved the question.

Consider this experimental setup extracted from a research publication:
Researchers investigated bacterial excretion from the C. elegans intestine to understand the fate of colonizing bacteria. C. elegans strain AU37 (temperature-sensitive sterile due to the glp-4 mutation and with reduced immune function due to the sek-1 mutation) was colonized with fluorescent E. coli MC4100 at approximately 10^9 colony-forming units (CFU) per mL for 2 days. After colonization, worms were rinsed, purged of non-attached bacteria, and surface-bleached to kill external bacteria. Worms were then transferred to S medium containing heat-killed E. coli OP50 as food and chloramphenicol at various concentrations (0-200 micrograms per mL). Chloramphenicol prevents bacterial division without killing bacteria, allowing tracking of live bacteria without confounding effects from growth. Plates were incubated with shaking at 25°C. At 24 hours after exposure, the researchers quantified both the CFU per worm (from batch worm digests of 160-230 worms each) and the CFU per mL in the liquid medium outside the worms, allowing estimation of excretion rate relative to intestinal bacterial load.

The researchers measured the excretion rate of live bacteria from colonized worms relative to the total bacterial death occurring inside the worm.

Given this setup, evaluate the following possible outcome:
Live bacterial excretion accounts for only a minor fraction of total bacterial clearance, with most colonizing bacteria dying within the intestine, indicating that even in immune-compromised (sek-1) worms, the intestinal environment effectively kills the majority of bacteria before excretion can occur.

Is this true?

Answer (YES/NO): YES